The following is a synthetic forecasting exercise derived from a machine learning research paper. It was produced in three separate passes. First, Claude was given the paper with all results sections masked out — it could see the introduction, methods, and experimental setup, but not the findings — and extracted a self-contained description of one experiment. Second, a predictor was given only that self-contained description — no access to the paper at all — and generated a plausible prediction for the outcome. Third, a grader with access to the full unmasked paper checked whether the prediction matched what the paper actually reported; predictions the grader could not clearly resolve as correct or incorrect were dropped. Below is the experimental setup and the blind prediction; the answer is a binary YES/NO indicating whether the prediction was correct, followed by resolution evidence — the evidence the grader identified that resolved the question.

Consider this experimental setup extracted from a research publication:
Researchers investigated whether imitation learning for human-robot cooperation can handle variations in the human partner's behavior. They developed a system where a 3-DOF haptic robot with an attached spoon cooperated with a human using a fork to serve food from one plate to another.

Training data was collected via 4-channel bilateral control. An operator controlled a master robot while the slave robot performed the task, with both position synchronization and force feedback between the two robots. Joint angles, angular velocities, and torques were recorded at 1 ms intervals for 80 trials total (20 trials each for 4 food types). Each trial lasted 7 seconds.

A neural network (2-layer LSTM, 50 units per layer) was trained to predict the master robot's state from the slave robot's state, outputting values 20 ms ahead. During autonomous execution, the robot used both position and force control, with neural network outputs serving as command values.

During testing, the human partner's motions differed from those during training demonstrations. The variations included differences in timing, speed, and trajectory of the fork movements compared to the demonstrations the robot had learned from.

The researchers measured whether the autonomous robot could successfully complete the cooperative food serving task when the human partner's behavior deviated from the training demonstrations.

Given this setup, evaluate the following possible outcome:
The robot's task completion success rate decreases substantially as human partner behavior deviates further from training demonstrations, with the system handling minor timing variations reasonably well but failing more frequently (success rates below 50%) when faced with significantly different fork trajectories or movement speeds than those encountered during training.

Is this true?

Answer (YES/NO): NO